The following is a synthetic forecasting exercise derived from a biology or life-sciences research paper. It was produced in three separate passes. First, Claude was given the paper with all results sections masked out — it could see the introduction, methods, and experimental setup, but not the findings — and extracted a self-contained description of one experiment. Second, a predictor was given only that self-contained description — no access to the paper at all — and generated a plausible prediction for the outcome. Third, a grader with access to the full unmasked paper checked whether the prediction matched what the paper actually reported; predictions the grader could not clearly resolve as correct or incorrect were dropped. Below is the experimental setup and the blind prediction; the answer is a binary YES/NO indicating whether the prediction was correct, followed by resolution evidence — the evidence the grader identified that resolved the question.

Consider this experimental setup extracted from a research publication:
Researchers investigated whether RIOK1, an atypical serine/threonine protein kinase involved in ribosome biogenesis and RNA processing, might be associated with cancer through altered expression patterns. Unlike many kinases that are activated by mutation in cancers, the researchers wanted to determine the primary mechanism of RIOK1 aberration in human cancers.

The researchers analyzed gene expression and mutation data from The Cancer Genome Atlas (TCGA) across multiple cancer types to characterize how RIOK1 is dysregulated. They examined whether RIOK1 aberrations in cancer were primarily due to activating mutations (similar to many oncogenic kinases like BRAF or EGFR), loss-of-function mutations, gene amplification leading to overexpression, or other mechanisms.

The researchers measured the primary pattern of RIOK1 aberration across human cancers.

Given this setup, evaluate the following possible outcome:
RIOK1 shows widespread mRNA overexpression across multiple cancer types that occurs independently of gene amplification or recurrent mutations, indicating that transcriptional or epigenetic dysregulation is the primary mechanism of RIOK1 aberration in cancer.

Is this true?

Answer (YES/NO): YES